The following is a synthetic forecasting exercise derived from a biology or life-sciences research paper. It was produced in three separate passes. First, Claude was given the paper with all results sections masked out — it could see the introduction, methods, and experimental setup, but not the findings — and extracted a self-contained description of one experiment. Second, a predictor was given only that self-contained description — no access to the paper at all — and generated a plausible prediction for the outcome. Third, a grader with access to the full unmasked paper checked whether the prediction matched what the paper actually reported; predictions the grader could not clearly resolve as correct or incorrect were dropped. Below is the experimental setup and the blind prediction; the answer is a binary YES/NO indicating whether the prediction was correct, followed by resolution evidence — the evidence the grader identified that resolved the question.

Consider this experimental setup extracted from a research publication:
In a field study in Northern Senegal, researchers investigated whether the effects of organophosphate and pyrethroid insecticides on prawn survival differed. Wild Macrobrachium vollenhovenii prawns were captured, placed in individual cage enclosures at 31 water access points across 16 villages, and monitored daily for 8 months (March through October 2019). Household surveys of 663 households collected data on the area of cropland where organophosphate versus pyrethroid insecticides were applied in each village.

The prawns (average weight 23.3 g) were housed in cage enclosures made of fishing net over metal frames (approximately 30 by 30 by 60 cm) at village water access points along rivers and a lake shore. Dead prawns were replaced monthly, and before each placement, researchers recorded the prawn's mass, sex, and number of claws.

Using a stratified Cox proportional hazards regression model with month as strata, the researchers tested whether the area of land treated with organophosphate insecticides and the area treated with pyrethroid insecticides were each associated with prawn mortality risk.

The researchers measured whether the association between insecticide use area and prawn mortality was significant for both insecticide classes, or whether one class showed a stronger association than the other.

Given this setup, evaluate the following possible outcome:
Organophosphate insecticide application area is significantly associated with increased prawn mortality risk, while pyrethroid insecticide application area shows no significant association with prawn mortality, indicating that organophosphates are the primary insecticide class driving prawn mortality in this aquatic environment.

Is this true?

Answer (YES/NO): NO